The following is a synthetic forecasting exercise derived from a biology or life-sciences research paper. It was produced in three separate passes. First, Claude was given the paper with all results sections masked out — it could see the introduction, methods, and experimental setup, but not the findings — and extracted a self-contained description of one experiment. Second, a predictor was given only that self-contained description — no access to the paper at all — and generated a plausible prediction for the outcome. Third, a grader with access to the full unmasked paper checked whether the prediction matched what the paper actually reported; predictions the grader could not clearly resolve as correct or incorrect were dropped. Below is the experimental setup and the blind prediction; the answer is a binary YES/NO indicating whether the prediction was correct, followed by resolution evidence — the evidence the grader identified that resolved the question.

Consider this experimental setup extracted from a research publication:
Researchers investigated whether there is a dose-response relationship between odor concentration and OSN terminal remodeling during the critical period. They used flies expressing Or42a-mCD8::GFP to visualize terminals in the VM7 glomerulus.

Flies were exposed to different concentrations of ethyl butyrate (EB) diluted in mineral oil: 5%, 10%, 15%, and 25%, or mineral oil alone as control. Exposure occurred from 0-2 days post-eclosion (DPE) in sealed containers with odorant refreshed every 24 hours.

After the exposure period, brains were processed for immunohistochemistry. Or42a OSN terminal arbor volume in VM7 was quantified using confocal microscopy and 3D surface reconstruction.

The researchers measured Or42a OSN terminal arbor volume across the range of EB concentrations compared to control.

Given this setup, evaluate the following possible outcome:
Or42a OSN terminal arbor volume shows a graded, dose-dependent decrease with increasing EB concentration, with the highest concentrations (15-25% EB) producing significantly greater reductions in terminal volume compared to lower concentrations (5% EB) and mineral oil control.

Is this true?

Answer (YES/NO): NO